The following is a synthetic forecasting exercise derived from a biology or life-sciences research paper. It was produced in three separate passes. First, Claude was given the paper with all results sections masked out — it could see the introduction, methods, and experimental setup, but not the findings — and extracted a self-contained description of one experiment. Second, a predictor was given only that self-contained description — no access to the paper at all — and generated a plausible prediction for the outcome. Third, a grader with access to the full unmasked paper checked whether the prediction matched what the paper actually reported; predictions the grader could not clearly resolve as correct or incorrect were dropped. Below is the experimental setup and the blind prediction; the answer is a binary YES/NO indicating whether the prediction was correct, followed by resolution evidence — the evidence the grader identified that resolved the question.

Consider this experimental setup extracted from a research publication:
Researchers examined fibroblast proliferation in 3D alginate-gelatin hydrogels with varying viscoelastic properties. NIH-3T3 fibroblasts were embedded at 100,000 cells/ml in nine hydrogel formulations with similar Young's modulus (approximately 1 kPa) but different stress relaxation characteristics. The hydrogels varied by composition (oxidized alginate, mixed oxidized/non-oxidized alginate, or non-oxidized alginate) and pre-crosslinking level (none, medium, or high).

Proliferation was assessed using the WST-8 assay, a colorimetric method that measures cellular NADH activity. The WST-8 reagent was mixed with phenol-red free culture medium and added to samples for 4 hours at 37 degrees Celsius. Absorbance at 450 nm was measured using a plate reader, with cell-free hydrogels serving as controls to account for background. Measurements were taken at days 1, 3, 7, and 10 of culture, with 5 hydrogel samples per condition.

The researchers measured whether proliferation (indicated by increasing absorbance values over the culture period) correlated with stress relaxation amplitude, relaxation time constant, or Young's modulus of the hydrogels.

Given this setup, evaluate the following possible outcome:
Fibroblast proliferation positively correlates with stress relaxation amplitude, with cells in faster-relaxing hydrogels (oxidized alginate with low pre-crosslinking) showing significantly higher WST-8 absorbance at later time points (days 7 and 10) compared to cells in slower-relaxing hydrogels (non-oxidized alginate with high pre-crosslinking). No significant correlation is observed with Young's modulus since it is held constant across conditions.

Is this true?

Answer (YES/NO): NO